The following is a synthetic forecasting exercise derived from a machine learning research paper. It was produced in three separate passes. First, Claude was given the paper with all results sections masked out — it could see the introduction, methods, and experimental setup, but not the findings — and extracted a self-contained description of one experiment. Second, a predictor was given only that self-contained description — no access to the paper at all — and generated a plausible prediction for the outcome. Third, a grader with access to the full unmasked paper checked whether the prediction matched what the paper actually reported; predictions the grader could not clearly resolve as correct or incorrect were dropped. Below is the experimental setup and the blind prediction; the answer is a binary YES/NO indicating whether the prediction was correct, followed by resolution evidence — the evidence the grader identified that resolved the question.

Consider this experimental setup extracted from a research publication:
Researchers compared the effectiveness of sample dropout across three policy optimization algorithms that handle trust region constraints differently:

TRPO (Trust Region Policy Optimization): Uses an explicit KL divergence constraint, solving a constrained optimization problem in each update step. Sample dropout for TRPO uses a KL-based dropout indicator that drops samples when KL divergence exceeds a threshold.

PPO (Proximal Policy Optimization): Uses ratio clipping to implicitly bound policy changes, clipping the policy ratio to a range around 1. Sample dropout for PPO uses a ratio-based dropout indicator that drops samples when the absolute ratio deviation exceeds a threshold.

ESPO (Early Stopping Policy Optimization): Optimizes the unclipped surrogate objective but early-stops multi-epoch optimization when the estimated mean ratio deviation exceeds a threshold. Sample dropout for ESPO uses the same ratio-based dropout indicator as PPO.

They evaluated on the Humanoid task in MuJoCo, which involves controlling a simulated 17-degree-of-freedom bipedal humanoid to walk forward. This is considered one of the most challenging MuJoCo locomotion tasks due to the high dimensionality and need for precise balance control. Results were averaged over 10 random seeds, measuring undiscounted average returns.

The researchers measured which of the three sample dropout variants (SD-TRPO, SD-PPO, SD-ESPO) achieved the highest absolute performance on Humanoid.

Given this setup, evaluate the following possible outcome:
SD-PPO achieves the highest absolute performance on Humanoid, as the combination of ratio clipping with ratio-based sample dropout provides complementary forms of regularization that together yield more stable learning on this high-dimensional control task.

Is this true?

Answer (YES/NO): NO